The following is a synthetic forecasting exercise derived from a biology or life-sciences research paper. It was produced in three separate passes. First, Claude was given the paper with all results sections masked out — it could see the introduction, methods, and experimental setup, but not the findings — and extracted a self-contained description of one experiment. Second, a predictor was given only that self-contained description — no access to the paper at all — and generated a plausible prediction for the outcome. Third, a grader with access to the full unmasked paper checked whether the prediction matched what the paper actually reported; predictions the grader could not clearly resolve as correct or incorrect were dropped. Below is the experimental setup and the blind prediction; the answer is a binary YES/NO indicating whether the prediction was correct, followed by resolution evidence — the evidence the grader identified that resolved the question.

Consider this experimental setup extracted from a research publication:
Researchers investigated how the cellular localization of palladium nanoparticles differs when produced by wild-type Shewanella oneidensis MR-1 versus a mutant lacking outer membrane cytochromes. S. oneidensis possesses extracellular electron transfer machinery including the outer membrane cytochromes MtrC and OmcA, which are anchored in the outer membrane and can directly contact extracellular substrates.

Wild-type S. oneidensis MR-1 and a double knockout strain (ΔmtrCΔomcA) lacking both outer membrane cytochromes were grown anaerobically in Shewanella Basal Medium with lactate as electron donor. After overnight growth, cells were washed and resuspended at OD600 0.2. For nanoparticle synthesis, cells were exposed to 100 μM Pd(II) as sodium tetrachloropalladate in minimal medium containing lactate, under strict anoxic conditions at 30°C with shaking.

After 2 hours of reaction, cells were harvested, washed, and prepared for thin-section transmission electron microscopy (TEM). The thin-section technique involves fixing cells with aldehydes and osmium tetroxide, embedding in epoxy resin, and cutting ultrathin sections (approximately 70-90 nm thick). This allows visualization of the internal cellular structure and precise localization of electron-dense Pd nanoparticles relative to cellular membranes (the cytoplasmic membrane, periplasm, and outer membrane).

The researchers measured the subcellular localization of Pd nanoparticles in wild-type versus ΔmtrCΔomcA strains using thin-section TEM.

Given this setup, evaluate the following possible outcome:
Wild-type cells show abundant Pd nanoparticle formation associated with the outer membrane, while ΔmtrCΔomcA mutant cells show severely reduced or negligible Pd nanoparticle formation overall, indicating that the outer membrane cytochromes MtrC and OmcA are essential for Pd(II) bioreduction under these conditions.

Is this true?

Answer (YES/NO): NO